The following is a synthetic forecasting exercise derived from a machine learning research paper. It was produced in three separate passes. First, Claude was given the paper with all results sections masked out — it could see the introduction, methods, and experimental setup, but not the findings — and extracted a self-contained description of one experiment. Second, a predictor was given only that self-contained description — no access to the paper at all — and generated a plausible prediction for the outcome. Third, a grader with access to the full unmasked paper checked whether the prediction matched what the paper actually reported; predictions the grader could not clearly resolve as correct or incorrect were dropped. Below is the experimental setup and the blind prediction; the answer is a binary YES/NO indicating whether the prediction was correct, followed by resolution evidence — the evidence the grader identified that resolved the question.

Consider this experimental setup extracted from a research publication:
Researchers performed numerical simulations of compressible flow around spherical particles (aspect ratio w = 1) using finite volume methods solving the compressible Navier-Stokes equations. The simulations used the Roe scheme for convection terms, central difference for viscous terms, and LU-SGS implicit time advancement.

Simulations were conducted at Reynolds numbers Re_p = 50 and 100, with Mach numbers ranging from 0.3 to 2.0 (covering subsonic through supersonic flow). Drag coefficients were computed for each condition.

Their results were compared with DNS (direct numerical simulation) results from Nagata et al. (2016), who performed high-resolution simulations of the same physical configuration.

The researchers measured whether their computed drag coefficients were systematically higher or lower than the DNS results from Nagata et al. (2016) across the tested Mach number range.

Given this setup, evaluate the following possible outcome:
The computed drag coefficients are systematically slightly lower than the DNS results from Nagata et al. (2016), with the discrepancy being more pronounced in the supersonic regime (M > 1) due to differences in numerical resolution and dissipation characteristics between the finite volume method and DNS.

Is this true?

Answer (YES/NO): NO